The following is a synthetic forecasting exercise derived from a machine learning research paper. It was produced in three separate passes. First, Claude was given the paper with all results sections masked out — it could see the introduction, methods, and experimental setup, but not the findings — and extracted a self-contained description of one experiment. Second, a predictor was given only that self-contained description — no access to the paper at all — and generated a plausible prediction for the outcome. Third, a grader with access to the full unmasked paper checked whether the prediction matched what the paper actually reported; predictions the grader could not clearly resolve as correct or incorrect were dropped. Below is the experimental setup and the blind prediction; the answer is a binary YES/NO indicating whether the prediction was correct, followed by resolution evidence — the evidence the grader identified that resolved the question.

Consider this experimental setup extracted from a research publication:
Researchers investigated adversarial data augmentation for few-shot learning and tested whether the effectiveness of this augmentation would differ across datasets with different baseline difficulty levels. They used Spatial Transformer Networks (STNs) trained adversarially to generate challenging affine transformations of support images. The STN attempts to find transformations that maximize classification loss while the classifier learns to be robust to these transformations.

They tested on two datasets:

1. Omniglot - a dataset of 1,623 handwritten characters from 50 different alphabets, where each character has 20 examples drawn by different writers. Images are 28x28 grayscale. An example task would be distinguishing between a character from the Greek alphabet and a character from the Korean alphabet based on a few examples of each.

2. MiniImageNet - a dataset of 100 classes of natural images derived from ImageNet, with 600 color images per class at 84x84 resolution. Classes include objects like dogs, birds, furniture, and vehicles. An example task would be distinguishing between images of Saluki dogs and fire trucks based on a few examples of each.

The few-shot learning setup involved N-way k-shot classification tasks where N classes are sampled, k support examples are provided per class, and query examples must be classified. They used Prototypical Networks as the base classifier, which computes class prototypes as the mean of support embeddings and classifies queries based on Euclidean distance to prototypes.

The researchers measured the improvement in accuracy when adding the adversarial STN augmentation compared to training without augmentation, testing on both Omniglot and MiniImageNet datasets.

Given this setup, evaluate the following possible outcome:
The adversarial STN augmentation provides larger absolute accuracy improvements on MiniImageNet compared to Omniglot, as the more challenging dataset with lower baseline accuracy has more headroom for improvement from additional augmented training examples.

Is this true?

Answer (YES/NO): YES